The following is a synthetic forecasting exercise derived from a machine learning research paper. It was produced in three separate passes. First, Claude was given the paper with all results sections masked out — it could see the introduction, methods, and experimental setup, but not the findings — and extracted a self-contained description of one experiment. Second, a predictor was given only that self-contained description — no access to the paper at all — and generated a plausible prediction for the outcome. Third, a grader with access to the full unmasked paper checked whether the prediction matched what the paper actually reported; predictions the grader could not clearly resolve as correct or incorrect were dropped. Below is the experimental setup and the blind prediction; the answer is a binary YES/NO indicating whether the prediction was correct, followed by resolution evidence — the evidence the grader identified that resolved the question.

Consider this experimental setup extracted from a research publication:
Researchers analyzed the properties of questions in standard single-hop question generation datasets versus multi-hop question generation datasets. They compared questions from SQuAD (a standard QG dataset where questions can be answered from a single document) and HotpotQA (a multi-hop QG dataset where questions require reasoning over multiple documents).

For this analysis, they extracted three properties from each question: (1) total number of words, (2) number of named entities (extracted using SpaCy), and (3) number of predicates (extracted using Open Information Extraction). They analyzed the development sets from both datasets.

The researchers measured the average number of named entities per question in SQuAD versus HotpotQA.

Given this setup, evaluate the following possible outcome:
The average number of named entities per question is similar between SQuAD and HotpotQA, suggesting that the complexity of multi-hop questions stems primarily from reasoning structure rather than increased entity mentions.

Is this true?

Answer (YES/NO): NO